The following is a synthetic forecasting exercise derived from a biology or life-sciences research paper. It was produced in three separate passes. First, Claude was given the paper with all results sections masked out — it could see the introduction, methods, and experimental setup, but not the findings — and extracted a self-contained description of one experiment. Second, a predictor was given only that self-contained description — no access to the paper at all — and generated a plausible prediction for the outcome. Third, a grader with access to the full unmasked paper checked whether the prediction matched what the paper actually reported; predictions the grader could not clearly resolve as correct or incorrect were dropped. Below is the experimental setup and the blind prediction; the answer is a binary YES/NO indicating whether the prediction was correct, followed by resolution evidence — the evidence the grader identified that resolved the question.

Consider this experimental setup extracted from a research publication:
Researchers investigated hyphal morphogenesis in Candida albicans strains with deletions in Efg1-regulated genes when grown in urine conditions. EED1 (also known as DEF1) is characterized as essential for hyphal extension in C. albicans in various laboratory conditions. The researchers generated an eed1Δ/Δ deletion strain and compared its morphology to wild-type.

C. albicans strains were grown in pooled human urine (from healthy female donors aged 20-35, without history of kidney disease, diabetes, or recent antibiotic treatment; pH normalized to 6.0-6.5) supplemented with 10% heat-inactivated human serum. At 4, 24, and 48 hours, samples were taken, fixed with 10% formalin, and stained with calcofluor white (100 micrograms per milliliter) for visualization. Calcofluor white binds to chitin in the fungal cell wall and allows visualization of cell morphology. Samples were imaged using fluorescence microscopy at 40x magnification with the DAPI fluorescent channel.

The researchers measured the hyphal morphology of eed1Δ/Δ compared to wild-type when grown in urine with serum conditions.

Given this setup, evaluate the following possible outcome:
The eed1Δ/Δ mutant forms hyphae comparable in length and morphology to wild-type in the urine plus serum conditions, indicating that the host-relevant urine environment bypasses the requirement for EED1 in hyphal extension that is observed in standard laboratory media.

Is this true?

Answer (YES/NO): NO